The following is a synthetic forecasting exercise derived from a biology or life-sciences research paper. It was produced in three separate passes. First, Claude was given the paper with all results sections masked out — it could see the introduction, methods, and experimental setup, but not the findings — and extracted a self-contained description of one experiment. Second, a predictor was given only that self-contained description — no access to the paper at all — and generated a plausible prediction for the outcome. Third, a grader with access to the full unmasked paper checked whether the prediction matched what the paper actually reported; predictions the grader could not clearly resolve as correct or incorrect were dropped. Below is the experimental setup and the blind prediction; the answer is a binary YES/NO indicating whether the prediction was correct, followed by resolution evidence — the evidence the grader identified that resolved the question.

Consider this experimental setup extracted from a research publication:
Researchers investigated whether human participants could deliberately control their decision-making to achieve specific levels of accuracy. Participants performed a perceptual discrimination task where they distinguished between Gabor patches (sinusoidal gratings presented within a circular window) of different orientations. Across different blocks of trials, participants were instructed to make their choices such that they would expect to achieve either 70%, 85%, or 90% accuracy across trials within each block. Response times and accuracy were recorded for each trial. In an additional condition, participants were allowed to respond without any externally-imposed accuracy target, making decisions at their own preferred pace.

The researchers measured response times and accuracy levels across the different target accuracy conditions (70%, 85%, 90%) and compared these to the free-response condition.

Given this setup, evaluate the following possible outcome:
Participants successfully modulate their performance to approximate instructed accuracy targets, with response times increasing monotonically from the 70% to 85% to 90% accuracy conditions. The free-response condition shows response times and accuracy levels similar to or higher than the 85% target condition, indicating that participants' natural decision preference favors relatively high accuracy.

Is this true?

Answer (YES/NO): NO